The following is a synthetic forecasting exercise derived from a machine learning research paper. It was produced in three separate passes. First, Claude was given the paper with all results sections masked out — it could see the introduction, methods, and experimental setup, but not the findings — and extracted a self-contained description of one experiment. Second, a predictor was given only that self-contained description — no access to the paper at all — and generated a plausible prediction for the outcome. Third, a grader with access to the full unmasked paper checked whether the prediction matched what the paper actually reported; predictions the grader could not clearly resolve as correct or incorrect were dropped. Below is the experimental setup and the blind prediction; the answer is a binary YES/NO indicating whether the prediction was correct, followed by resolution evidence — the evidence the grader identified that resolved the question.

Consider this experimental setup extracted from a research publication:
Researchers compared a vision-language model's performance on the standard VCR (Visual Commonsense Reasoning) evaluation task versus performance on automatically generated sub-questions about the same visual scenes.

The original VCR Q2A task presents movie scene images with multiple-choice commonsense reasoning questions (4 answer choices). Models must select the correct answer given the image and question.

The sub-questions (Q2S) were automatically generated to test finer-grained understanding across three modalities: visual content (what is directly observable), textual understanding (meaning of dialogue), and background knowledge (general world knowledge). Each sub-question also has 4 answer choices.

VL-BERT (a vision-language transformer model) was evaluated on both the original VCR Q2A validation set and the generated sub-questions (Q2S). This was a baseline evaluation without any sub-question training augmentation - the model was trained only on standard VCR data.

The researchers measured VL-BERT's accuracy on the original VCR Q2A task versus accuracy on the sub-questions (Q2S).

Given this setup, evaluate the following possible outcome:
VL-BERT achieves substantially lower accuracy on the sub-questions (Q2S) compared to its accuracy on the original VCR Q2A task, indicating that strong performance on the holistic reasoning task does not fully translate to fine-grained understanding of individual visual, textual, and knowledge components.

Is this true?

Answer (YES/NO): YES